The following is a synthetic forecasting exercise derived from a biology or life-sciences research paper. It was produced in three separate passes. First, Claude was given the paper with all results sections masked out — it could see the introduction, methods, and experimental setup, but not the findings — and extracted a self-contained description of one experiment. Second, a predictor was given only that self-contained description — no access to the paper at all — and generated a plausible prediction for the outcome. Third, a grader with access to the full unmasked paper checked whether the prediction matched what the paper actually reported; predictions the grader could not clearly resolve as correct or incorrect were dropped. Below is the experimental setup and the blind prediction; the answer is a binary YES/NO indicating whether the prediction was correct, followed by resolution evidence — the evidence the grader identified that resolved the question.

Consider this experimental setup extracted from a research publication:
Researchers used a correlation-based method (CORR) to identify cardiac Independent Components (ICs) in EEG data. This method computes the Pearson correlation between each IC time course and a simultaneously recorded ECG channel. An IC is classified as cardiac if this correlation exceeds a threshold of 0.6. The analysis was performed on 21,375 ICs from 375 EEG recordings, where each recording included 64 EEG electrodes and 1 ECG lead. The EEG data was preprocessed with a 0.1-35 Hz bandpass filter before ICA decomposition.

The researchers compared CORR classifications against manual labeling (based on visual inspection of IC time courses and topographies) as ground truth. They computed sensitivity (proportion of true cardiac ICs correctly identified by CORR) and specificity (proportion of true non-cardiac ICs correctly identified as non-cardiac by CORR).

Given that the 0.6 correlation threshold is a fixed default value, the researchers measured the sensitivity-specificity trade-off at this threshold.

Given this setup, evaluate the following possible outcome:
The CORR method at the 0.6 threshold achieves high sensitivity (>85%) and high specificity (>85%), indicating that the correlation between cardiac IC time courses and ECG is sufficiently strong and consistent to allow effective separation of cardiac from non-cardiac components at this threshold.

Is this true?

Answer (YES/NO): YES